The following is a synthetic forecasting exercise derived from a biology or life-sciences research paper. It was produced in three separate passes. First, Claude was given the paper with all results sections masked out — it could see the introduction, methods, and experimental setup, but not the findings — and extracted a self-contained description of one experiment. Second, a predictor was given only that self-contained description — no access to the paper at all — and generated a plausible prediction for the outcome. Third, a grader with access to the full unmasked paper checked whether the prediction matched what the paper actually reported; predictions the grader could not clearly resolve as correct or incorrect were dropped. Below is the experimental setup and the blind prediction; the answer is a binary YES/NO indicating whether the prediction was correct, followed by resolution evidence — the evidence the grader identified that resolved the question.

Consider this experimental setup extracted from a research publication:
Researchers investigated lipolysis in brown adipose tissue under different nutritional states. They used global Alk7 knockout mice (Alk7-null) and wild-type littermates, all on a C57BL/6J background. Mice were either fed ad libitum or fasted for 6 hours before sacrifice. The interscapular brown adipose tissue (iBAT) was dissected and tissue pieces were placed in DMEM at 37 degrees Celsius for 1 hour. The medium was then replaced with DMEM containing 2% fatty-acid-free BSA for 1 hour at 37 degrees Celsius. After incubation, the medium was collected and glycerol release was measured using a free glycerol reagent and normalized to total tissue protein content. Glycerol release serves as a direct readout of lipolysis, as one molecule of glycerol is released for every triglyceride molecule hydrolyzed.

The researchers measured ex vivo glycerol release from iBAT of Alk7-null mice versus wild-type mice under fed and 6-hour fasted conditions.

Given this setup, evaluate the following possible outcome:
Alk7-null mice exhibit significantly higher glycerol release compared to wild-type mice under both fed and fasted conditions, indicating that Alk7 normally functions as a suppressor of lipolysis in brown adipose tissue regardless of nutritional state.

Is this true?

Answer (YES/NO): NO